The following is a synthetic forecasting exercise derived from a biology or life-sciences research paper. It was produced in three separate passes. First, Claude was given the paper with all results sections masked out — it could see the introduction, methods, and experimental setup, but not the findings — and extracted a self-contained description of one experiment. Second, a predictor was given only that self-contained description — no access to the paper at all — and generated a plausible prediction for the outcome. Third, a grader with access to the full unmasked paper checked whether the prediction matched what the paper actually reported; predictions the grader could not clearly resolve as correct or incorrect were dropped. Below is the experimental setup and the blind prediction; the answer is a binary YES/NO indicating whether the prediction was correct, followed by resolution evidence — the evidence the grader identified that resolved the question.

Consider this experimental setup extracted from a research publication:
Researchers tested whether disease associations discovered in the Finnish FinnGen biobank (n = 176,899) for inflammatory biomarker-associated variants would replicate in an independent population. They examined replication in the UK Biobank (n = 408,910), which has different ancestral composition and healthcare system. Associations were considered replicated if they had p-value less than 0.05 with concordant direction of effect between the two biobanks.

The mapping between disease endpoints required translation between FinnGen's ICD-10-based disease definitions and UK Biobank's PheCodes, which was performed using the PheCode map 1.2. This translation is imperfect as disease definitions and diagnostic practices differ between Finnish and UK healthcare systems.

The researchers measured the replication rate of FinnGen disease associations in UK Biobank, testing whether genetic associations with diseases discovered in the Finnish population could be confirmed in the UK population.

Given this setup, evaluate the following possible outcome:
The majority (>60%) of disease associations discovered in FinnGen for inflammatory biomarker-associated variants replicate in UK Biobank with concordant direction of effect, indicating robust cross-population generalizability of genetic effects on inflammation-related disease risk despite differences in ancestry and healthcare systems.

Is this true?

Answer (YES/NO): NO